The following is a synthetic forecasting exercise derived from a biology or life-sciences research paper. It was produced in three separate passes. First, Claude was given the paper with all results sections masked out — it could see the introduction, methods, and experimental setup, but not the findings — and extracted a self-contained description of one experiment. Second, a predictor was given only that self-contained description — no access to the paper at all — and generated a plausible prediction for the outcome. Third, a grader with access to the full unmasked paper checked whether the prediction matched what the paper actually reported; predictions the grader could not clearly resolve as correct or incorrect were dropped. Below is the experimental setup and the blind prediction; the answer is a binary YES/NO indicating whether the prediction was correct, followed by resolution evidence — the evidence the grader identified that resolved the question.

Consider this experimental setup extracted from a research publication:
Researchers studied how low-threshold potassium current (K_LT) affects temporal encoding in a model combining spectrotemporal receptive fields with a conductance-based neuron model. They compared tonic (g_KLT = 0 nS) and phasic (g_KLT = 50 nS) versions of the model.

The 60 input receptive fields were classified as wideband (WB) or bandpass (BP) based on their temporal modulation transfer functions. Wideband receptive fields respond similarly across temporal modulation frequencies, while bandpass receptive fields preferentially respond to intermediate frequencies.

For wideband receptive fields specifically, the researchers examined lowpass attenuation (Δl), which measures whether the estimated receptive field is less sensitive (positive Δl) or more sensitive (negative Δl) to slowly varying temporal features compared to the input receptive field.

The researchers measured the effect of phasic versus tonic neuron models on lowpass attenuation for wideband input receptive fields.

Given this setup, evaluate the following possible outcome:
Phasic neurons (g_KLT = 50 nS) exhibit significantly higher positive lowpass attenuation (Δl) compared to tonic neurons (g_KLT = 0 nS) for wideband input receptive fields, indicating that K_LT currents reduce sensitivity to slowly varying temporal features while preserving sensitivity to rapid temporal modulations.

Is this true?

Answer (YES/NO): YES